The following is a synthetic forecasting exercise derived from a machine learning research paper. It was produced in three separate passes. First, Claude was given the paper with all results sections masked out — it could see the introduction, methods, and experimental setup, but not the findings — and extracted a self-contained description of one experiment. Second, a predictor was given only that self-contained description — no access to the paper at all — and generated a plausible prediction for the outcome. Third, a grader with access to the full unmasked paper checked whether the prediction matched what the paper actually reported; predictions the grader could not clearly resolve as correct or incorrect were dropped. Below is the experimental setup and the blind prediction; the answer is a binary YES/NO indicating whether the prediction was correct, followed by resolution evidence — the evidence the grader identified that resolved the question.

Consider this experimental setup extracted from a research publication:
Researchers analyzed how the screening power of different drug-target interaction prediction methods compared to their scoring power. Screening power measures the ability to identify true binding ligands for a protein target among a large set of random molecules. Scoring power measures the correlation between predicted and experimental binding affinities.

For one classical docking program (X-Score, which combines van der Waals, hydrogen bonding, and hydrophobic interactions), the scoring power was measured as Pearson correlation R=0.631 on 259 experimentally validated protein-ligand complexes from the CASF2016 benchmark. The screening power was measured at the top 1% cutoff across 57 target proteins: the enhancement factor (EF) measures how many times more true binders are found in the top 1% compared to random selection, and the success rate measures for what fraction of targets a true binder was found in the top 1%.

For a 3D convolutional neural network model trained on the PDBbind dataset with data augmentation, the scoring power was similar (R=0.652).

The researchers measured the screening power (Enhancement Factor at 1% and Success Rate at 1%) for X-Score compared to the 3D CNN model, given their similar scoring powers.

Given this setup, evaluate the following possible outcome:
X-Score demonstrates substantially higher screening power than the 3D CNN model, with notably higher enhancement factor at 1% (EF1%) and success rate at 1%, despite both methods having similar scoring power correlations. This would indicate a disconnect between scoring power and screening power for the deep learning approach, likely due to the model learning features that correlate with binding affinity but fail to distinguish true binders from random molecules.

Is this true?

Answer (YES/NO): YES